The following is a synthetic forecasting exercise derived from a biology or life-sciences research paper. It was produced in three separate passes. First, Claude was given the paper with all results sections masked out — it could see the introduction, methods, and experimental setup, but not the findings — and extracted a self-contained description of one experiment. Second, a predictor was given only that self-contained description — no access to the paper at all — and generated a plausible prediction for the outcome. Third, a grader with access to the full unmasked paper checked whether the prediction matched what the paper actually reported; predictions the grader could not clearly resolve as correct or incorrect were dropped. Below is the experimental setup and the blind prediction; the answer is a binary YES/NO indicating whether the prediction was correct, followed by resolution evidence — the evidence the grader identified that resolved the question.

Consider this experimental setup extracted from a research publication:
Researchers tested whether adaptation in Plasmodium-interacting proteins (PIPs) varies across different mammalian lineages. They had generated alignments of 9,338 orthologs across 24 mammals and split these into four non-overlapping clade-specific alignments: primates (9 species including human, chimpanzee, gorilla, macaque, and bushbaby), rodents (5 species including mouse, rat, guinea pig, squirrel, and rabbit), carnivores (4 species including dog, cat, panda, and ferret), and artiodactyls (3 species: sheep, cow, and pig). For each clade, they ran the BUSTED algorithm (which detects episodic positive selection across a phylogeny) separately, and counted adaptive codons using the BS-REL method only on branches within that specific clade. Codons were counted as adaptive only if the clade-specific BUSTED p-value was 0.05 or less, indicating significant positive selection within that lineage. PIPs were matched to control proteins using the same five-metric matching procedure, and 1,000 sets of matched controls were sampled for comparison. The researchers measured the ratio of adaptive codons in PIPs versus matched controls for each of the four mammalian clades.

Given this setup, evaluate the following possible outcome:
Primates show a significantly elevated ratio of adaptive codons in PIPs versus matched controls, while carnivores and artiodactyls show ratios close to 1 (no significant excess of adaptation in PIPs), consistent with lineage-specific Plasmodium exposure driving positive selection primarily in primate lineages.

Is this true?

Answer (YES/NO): NO